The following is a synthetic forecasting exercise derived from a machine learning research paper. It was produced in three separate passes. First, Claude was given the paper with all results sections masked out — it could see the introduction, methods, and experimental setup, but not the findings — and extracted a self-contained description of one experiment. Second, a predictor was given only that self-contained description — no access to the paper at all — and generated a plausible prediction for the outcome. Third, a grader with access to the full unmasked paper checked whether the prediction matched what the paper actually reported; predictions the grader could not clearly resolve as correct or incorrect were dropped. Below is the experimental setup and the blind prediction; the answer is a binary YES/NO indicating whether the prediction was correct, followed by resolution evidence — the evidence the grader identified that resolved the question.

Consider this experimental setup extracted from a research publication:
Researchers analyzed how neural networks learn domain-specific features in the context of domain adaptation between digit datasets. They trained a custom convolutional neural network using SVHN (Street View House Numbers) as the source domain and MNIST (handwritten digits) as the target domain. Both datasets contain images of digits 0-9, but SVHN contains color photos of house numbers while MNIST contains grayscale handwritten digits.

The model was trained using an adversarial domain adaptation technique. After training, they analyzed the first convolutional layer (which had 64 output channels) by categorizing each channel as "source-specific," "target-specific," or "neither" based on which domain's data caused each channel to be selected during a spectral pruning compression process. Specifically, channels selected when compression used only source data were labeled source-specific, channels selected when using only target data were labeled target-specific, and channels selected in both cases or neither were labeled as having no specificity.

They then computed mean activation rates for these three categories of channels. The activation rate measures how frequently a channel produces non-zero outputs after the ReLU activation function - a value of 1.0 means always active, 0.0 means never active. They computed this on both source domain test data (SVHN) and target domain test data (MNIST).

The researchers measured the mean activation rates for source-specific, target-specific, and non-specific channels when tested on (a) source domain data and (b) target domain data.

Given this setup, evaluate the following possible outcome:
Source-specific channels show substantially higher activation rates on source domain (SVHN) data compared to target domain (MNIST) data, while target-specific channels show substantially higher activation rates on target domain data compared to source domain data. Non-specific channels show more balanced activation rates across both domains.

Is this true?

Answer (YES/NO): YES